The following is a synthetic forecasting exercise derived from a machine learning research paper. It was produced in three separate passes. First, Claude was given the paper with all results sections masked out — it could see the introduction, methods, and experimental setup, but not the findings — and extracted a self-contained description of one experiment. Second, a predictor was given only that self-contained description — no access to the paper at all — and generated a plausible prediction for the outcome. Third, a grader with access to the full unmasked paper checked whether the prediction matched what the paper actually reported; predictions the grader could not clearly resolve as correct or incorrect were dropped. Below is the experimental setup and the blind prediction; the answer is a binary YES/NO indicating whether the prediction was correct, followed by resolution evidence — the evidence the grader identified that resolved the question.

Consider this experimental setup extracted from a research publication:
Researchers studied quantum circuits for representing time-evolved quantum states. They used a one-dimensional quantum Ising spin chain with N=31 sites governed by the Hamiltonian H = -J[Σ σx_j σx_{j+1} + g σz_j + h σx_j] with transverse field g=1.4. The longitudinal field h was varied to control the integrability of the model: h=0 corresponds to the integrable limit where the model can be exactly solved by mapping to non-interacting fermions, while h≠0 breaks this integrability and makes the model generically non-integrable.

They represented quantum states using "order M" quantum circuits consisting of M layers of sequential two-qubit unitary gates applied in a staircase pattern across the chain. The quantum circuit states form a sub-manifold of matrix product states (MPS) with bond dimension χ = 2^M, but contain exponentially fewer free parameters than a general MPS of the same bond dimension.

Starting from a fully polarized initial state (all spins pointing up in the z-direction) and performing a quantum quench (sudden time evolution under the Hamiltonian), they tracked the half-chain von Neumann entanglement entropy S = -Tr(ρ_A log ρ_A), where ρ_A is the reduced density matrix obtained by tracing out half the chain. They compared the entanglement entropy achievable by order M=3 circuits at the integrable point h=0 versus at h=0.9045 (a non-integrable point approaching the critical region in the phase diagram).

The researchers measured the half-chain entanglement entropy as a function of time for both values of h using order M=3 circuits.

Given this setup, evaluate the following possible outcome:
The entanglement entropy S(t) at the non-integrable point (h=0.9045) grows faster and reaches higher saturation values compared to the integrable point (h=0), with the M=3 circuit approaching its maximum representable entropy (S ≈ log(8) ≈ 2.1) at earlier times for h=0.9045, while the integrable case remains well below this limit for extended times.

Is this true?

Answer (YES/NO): NO